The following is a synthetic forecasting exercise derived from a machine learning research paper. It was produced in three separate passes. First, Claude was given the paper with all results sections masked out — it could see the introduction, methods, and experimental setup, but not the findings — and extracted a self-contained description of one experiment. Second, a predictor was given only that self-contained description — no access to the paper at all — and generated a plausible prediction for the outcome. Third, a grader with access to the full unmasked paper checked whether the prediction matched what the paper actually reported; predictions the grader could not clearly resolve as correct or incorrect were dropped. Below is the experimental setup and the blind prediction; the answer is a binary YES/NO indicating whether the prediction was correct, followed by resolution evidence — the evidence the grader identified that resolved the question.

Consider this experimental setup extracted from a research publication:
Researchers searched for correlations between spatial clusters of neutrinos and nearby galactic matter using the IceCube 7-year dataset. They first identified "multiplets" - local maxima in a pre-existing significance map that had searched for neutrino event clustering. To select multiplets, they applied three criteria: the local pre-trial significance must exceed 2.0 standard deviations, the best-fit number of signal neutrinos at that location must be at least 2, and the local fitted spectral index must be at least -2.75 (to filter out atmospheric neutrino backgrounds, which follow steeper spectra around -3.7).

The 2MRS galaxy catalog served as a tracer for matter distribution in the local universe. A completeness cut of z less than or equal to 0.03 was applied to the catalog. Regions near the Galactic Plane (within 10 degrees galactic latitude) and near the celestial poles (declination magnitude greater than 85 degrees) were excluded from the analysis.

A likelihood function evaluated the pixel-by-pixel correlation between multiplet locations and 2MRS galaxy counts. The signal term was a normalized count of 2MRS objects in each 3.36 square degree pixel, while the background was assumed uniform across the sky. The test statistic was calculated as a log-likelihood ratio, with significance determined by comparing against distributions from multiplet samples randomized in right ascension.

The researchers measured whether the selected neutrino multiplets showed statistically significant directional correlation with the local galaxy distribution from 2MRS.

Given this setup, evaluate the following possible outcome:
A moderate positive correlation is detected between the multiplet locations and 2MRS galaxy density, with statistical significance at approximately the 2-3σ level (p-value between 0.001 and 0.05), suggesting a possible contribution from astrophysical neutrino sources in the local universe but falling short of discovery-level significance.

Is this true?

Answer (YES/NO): NO